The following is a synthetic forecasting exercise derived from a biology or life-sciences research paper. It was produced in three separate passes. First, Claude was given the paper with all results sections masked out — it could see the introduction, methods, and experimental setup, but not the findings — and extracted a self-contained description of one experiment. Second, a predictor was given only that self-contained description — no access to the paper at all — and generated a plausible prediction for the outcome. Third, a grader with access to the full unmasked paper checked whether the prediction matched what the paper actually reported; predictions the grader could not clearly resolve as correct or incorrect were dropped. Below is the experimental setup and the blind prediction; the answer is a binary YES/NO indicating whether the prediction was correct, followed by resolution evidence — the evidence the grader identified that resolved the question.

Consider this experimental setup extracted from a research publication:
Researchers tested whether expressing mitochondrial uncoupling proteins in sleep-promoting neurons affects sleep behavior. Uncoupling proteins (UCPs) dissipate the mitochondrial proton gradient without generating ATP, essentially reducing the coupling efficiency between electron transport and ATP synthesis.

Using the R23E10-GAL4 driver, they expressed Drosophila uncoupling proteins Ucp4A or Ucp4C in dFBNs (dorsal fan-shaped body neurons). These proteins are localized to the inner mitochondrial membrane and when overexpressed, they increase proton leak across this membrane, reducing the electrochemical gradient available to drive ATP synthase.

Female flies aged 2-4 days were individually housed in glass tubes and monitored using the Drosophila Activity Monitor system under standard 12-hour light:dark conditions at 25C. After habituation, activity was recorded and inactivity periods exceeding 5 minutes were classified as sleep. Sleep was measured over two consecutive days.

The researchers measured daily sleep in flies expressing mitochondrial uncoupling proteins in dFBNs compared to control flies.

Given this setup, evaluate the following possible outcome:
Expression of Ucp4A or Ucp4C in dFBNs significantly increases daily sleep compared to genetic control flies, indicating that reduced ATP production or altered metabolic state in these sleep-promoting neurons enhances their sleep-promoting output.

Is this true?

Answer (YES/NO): NO